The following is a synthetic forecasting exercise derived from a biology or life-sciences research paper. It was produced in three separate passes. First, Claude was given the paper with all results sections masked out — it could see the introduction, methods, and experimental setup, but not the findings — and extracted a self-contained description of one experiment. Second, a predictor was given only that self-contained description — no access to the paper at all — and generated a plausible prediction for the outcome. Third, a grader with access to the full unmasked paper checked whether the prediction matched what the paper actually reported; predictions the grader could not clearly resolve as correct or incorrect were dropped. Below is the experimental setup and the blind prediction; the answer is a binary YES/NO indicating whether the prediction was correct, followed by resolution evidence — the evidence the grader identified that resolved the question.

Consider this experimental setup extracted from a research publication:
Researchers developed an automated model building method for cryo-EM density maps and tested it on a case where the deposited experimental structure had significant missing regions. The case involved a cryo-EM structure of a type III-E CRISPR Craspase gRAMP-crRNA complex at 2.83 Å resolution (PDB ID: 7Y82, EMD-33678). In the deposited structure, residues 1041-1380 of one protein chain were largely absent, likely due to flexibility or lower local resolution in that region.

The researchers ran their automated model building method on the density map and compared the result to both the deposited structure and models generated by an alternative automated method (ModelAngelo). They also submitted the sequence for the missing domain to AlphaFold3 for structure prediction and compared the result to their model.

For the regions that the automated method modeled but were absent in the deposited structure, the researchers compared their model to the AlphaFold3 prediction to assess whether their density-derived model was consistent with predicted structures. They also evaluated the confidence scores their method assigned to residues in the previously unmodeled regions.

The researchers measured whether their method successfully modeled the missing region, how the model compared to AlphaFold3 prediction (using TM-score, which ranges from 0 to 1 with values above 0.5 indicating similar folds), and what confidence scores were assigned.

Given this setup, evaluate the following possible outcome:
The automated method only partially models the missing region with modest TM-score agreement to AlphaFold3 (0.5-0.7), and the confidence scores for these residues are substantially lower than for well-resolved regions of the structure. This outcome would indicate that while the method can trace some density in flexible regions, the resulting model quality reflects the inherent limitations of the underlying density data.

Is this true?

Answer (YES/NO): NO